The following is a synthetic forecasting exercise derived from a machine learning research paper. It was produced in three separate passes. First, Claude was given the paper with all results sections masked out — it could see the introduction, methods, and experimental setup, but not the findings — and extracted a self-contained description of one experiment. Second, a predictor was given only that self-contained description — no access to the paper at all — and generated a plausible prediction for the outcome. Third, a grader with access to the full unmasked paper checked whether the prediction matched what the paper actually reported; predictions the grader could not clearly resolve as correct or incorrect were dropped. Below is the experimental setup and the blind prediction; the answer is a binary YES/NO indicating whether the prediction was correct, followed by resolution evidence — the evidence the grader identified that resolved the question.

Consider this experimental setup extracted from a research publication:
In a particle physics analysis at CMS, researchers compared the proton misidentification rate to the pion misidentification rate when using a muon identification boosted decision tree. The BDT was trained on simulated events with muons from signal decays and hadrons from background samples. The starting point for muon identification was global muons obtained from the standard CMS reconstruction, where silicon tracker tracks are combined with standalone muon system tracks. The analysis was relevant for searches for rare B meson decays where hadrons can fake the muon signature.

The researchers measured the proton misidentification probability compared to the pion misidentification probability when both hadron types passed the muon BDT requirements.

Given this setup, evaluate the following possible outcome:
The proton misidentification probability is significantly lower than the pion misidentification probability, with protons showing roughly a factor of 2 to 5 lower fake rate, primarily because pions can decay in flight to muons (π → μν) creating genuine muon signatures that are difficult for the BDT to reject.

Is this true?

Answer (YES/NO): NO